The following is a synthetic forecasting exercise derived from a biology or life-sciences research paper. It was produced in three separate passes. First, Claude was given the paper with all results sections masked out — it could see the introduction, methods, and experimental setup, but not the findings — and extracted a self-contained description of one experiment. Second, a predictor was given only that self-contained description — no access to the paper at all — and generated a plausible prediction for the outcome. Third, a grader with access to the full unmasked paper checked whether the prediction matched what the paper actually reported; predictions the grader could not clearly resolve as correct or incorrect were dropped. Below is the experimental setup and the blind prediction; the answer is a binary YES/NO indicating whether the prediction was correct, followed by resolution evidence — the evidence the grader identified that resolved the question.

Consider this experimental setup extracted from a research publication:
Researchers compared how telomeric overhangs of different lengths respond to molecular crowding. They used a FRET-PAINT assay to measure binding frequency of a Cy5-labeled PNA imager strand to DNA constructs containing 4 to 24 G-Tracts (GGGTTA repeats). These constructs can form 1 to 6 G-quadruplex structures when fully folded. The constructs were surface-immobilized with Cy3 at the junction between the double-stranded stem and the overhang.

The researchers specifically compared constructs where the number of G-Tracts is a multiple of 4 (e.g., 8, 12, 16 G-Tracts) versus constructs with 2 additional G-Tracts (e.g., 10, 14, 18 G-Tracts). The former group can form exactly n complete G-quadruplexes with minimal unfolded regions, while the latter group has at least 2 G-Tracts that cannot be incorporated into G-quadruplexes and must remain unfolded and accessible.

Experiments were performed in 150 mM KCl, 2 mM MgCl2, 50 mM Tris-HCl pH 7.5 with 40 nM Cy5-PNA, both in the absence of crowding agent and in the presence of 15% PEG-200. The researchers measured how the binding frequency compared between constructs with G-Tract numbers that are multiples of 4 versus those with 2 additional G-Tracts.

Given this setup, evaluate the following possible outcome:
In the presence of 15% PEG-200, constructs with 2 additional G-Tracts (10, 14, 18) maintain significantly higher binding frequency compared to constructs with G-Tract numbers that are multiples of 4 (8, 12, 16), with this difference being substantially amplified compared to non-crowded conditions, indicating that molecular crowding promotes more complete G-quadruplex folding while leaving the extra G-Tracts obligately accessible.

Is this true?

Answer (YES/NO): NO